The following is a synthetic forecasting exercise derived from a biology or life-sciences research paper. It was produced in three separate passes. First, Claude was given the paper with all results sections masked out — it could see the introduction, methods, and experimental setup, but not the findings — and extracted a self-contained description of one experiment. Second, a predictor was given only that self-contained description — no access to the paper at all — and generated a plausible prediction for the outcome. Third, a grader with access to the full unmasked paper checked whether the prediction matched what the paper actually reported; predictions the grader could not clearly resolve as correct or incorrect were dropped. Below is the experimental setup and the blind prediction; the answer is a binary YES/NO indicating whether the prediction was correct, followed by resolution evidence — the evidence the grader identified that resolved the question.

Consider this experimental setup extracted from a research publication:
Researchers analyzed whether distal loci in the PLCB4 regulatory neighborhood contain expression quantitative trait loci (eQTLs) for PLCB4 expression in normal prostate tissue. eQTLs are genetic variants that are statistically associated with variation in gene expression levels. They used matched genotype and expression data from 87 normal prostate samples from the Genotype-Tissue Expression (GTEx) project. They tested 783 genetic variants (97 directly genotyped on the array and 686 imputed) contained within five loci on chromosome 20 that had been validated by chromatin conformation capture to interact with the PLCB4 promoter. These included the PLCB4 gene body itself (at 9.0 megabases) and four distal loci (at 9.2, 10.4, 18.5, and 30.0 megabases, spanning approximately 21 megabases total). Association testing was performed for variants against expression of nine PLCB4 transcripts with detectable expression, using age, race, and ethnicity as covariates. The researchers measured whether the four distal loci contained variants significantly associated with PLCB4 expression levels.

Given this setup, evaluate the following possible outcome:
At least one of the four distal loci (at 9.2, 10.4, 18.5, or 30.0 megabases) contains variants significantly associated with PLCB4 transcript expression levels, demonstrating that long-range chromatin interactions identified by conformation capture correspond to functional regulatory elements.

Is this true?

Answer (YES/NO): YES